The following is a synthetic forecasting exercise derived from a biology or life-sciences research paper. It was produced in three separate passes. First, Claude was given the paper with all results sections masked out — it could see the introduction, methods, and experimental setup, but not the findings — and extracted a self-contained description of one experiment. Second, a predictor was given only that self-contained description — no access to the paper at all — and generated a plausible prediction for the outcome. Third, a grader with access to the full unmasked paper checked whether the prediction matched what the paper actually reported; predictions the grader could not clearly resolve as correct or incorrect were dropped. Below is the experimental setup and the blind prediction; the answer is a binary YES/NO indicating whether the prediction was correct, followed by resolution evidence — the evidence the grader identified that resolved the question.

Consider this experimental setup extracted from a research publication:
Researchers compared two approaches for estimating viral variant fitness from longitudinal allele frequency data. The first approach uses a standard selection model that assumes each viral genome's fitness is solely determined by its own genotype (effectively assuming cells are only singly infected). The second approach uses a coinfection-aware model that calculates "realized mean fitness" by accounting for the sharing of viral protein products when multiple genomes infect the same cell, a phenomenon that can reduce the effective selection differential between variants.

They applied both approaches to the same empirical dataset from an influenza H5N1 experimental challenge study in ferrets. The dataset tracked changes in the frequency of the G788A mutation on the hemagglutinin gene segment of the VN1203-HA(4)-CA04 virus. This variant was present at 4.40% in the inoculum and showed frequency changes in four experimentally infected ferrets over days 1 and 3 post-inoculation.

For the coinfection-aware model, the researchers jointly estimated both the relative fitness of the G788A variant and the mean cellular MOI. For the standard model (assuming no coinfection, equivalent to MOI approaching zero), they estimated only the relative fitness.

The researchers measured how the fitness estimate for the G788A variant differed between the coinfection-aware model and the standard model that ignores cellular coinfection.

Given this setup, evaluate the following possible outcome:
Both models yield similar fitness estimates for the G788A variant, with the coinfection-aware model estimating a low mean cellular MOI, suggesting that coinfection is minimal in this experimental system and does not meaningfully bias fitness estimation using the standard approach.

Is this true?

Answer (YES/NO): NO